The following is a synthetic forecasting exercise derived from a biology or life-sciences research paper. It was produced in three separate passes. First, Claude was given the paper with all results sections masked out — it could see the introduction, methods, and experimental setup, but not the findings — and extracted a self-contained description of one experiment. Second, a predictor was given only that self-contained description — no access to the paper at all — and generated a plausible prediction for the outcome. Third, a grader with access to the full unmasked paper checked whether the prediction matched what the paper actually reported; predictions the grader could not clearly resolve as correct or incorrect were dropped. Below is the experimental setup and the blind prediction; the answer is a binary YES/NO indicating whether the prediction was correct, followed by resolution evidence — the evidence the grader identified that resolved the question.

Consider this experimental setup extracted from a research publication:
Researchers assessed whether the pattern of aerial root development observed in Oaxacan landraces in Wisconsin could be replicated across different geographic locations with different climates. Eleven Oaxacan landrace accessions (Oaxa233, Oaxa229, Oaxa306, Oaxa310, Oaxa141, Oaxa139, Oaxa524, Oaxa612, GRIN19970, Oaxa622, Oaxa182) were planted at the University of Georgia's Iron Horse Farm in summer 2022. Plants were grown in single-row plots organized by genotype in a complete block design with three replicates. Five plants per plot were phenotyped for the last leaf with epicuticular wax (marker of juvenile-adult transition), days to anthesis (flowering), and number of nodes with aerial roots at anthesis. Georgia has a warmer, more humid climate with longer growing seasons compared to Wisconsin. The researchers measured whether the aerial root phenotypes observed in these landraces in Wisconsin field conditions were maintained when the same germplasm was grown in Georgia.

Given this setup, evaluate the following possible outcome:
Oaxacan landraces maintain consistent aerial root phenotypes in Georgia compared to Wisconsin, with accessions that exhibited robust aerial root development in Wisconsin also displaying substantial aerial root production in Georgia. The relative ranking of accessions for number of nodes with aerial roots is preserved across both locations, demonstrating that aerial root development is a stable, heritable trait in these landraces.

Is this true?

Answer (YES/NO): NO